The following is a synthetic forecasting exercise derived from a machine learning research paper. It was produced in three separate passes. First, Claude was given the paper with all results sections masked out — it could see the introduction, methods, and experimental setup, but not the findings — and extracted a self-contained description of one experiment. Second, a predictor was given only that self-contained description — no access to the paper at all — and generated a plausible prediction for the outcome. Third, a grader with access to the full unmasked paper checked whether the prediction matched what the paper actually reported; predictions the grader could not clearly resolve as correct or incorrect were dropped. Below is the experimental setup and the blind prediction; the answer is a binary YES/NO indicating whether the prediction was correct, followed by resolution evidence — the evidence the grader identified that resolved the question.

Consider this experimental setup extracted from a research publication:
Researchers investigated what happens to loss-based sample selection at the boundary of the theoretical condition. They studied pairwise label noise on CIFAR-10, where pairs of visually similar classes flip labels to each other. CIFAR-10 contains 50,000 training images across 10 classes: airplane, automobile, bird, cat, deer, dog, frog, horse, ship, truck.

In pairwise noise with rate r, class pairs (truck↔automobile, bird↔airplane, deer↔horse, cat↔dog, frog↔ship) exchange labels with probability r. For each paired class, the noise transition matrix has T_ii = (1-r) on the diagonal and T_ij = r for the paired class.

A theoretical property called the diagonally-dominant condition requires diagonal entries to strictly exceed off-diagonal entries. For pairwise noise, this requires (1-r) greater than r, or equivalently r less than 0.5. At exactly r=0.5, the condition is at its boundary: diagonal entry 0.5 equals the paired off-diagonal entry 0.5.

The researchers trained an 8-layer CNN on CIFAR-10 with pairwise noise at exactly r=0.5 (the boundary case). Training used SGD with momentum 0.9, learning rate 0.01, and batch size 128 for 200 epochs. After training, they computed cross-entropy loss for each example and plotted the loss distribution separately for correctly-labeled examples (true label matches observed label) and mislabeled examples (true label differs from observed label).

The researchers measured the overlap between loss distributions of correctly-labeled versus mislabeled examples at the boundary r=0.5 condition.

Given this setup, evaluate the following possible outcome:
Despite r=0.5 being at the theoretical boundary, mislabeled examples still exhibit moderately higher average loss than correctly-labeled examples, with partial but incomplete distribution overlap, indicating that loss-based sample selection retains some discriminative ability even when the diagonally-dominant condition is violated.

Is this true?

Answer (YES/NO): NO